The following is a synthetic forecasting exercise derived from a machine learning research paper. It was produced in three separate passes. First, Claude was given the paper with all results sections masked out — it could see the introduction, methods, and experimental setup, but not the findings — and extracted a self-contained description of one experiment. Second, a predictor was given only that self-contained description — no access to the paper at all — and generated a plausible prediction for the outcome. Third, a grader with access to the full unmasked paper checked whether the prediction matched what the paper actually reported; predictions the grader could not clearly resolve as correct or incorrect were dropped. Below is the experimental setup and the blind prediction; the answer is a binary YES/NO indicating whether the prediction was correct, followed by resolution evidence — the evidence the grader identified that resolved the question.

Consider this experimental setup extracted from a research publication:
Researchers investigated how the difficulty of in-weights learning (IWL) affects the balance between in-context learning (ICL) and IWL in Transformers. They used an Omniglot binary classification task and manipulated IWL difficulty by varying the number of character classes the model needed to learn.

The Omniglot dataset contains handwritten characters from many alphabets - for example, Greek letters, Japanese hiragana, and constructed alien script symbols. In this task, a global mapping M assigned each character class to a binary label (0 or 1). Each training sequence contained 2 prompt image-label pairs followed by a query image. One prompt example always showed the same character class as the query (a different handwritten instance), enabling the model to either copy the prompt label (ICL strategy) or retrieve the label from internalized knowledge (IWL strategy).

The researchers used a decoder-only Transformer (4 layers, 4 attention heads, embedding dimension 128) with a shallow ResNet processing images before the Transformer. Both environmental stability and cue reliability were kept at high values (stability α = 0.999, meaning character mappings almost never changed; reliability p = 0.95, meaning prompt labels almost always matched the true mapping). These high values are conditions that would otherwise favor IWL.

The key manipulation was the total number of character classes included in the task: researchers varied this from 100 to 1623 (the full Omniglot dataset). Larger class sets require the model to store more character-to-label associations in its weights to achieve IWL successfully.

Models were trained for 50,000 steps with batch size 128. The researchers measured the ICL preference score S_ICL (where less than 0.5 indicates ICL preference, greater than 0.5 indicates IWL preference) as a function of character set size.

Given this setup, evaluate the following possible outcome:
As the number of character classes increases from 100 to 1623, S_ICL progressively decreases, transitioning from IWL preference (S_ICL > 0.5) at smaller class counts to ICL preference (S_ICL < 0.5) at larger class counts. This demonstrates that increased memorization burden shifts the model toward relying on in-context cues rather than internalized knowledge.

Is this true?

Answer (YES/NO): NO